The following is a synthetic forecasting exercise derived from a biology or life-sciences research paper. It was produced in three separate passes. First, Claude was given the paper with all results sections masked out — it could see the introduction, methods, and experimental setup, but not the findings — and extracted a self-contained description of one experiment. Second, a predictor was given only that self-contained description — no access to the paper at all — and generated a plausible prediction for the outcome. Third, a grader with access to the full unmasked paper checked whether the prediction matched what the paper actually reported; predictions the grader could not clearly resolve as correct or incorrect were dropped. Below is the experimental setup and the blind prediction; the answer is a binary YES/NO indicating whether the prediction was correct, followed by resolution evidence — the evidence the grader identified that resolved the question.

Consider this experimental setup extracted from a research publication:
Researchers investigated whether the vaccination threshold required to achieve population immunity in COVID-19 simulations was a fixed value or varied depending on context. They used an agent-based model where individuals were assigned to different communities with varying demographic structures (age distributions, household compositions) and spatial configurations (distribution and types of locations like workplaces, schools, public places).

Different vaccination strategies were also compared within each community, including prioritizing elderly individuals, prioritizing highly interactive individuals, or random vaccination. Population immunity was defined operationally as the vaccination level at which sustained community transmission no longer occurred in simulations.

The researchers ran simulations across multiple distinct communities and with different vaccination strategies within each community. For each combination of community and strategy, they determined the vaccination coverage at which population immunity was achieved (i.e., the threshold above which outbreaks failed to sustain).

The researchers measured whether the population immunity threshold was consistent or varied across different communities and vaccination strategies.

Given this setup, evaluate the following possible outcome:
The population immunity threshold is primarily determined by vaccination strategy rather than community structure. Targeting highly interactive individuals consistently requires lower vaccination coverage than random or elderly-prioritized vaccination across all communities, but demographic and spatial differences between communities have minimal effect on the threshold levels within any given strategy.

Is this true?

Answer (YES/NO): NO